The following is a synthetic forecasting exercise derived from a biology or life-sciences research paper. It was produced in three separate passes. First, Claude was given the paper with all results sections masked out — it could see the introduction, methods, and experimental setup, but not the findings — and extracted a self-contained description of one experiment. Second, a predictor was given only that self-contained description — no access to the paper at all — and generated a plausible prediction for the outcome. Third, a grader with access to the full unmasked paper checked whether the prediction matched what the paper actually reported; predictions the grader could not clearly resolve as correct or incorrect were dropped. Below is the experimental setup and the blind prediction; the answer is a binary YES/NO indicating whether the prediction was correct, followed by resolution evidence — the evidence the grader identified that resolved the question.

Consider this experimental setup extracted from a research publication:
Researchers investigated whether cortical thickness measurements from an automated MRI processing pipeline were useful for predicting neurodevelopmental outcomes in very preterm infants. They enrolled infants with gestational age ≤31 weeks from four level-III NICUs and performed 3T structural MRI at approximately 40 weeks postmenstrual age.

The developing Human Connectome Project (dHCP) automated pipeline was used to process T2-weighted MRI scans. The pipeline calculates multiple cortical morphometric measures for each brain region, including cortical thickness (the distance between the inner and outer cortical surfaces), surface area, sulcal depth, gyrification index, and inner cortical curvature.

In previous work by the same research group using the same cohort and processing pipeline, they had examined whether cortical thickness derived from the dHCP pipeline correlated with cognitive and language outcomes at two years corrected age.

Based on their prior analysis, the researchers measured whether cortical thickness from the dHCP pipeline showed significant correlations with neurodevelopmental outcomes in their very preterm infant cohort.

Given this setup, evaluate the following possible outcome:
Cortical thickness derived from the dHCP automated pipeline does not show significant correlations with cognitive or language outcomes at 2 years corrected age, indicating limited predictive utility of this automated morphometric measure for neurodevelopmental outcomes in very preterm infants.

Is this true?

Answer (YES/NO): YES